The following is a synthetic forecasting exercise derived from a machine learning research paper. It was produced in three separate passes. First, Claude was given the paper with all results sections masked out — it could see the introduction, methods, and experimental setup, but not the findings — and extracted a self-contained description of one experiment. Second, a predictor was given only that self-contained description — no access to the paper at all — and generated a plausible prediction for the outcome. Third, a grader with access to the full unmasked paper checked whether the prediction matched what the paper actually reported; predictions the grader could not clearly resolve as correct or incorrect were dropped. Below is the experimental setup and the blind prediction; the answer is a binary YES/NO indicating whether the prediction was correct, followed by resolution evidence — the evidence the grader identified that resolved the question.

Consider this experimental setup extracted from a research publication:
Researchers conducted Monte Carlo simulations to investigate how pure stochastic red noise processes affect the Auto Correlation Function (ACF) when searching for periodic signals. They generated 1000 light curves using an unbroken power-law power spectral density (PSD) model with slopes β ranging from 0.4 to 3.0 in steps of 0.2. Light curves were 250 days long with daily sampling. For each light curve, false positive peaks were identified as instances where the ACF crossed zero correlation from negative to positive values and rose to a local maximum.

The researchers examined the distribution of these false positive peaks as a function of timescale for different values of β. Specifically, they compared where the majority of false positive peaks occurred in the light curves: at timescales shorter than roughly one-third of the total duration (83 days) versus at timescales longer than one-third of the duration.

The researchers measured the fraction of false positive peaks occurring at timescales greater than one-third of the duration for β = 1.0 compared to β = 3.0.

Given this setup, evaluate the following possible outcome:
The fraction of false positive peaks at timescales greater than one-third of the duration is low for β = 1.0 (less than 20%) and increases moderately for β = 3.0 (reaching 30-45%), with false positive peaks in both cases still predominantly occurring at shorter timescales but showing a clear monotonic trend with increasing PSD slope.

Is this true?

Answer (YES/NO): NO